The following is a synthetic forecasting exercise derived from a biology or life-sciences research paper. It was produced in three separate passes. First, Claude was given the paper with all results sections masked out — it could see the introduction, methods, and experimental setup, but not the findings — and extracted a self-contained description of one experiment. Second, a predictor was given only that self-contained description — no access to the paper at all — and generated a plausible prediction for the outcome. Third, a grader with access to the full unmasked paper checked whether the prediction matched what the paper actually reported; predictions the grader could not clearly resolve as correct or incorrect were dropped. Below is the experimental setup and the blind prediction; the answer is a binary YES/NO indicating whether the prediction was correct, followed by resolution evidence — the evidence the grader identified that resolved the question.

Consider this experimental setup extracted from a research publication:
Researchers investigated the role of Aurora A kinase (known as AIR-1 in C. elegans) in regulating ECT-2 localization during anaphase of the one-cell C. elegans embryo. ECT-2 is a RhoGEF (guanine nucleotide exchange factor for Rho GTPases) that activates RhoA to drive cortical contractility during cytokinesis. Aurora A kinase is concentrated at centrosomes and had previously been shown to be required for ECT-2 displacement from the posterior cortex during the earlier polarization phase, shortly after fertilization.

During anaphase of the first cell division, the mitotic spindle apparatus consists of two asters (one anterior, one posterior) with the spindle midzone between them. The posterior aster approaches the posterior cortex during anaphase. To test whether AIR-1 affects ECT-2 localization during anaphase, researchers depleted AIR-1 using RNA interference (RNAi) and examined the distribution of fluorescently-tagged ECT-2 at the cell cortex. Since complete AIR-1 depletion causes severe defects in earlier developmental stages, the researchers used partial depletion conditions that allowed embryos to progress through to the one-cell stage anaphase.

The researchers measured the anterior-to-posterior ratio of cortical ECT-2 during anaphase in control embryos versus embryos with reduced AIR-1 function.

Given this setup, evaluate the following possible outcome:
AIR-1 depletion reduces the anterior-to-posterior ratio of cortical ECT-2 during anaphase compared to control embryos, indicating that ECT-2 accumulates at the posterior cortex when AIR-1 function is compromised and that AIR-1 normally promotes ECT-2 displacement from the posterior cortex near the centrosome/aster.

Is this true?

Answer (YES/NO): YES